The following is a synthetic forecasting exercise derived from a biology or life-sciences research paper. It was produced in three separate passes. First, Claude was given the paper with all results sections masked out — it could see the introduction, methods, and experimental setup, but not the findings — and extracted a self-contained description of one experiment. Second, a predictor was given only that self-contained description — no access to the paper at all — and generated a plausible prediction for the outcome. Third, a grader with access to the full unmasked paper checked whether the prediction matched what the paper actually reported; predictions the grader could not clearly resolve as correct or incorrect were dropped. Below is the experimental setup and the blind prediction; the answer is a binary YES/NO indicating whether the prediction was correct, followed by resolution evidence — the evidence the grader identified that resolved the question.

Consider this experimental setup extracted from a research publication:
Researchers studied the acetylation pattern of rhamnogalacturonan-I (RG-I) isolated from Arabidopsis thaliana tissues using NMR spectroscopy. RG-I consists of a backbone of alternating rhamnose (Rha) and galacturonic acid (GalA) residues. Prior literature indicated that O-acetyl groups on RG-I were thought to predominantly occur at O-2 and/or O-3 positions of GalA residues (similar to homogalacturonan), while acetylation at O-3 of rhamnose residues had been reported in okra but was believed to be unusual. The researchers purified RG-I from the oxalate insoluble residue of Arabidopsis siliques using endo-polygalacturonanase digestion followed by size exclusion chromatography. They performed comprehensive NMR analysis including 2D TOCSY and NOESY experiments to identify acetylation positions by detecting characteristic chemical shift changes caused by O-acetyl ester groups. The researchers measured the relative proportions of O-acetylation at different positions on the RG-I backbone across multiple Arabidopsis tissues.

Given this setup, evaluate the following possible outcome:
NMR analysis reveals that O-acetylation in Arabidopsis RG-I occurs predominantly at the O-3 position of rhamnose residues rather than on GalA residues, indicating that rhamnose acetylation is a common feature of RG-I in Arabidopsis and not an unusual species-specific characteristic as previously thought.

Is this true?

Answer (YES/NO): YES